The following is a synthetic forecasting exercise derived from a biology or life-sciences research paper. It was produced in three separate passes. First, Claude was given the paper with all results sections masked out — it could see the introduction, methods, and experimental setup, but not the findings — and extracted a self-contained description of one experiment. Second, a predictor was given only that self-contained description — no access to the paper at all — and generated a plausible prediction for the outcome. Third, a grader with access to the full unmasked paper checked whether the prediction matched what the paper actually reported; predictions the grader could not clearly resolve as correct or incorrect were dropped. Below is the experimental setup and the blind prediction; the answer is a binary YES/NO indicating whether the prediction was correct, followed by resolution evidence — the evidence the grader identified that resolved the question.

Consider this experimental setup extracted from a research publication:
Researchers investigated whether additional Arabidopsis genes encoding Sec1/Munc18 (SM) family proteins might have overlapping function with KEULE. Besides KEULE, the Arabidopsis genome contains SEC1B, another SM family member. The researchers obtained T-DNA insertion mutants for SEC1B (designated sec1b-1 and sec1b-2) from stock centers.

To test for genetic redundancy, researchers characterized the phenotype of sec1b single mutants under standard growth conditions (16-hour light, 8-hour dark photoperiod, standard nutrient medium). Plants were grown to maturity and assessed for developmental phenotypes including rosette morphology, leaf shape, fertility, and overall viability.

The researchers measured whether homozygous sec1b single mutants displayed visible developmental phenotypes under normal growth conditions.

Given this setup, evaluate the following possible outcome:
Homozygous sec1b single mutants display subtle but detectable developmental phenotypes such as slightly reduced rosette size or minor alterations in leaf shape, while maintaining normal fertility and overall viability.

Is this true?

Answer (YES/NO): NO